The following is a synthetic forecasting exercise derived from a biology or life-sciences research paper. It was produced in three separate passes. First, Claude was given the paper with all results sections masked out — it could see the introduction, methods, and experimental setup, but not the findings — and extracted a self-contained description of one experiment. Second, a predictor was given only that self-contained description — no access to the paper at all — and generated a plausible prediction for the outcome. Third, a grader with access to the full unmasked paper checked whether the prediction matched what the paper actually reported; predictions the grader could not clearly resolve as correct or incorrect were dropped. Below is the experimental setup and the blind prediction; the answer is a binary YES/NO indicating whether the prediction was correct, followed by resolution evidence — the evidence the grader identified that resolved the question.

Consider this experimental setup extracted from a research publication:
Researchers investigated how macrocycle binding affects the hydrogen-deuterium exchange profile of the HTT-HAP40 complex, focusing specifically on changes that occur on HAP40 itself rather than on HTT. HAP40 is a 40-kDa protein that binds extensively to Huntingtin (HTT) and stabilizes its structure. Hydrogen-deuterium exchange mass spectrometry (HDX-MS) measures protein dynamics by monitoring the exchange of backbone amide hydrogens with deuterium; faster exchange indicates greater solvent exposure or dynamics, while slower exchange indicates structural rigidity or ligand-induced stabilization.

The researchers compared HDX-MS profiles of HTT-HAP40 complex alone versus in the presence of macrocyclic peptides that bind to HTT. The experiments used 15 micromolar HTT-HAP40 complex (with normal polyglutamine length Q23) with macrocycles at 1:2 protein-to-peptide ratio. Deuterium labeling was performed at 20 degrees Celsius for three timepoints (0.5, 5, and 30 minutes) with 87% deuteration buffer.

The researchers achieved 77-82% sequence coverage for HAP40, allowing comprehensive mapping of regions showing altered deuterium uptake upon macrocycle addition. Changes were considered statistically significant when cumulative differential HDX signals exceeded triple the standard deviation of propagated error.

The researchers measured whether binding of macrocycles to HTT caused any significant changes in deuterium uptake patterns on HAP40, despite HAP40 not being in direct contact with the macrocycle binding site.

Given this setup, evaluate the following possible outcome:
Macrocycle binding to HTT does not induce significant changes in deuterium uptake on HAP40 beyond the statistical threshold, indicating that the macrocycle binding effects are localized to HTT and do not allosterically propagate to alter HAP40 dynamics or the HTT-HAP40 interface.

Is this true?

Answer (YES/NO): NO